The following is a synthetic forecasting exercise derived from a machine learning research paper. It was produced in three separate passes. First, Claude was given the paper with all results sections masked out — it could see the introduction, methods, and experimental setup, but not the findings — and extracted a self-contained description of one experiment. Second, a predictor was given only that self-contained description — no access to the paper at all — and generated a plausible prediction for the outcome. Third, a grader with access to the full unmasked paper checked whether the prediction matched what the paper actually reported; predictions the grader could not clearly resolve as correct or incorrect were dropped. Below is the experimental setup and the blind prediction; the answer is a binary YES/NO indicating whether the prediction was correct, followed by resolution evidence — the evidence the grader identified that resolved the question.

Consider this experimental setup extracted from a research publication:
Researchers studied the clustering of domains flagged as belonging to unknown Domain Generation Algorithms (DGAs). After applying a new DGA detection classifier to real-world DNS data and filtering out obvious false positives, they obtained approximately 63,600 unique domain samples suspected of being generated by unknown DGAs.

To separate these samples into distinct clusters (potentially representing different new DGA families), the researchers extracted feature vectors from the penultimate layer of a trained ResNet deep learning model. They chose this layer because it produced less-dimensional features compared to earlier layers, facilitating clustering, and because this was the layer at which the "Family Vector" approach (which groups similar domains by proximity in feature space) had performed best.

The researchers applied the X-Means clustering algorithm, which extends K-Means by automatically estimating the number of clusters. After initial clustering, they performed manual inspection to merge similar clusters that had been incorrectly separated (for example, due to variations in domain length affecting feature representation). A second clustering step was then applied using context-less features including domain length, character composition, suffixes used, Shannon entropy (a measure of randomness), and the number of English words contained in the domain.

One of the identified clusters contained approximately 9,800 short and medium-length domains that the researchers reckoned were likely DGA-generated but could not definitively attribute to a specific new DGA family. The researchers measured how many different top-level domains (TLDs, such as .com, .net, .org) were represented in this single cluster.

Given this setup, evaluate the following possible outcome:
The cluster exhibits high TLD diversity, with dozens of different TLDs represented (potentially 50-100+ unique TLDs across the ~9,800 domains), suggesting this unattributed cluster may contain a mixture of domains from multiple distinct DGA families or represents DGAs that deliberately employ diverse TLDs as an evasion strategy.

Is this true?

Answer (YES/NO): NO